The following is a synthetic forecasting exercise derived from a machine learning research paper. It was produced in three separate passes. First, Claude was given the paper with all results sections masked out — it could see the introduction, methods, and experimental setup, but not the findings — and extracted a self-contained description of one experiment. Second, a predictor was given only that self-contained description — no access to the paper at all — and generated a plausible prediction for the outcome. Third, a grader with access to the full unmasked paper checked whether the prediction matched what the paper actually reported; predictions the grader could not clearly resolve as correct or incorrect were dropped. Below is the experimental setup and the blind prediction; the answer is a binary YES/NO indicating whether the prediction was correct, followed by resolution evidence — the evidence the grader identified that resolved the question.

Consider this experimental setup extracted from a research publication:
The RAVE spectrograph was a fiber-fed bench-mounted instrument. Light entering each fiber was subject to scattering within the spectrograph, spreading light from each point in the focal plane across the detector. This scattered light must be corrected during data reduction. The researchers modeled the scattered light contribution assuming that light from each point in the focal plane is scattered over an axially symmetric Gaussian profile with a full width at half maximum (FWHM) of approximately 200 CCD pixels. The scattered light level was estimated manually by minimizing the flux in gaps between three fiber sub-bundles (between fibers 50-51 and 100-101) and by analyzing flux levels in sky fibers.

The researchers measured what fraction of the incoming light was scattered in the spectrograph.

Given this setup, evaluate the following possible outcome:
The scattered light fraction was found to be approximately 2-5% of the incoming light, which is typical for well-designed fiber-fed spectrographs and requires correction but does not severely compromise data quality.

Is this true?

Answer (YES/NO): NO